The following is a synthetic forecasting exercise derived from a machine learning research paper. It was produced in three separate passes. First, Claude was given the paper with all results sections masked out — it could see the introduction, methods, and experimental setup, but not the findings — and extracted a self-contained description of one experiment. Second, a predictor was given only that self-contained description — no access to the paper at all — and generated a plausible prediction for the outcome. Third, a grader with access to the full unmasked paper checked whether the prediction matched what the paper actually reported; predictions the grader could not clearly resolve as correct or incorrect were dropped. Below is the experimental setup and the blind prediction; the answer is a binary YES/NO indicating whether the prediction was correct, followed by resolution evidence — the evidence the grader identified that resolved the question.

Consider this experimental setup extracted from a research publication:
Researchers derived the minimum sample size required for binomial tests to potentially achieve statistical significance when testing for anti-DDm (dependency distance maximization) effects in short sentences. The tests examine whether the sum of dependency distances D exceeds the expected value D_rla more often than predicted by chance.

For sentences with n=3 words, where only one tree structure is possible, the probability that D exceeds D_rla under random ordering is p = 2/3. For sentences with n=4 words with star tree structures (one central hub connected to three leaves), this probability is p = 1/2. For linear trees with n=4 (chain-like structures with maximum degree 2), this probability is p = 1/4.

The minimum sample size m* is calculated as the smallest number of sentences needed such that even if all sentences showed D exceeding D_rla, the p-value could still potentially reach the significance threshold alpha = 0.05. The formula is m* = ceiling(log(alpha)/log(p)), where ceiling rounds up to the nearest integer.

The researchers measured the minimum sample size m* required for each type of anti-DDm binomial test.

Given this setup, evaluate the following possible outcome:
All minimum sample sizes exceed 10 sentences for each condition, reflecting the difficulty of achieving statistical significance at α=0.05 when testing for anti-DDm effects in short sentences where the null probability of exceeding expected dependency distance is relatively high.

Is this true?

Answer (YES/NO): NO